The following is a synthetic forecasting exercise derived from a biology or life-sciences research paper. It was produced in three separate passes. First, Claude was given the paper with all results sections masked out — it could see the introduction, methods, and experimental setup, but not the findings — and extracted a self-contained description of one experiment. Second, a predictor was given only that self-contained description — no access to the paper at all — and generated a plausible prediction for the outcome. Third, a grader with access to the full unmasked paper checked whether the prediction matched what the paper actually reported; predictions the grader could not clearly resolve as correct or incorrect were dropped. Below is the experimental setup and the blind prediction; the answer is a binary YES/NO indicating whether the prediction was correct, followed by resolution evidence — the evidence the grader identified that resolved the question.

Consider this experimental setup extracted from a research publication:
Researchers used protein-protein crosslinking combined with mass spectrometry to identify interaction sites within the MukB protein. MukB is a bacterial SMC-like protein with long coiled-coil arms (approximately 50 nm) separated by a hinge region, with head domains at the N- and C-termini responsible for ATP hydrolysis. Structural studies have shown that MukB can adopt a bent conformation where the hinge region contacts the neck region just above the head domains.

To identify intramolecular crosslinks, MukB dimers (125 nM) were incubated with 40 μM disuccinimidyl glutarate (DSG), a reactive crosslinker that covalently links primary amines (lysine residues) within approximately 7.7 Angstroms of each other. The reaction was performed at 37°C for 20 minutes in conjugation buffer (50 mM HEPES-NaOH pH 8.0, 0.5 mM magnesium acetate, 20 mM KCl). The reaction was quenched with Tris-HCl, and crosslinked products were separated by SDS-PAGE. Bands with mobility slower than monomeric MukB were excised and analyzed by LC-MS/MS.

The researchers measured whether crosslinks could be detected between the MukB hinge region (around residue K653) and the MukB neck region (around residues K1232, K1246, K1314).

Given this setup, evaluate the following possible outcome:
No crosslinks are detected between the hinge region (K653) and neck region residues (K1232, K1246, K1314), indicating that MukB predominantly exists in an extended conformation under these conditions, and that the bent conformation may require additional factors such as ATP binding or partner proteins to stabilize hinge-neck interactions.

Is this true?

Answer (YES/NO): NO